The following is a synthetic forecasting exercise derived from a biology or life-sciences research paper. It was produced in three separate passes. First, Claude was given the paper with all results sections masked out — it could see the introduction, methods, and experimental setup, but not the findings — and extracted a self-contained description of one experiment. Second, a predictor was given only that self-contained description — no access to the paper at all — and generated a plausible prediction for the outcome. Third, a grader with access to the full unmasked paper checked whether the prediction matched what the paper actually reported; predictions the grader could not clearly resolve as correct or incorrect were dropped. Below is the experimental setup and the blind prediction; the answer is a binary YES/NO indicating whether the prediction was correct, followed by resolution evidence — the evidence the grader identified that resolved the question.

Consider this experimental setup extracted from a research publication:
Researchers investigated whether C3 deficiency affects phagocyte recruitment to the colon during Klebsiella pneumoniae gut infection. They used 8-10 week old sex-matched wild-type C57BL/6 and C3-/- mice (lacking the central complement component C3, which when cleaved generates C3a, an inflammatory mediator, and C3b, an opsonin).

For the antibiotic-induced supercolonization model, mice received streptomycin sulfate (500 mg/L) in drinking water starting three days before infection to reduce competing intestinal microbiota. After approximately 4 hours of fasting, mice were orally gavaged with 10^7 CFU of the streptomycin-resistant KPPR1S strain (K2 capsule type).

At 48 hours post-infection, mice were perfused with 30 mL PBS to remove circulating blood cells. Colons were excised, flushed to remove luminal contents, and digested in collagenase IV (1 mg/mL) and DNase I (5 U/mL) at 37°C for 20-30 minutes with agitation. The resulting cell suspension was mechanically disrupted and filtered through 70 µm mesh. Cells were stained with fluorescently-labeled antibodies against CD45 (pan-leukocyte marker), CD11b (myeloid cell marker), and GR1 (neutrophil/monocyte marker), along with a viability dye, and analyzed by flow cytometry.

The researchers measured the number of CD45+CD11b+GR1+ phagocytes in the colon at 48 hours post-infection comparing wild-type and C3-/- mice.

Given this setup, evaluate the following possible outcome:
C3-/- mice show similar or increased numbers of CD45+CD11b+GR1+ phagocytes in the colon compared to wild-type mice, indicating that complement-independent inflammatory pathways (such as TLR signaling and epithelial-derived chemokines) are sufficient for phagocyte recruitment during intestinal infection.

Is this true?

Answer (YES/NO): NO